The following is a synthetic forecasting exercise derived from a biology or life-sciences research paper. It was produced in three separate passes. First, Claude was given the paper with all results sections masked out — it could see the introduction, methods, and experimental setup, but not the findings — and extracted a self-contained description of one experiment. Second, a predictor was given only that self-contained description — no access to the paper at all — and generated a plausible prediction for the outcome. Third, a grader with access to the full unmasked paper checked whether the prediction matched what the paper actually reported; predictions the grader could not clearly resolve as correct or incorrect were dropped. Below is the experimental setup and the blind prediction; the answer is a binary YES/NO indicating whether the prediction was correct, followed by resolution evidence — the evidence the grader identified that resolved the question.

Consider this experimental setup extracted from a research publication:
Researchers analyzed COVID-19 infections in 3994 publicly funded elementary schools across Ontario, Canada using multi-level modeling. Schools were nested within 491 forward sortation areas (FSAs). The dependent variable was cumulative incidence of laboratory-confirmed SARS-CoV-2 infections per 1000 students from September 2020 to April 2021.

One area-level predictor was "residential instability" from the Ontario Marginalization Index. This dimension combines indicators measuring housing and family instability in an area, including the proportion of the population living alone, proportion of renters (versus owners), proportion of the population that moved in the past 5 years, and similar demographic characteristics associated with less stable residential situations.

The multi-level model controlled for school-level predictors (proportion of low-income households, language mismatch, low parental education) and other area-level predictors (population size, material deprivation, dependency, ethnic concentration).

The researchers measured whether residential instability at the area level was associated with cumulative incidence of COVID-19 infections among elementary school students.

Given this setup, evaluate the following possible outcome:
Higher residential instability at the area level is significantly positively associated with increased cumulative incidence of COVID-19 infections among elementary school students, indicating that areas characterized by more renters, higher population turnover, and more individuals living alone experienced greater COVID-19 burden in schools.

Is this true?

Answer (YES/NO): YES